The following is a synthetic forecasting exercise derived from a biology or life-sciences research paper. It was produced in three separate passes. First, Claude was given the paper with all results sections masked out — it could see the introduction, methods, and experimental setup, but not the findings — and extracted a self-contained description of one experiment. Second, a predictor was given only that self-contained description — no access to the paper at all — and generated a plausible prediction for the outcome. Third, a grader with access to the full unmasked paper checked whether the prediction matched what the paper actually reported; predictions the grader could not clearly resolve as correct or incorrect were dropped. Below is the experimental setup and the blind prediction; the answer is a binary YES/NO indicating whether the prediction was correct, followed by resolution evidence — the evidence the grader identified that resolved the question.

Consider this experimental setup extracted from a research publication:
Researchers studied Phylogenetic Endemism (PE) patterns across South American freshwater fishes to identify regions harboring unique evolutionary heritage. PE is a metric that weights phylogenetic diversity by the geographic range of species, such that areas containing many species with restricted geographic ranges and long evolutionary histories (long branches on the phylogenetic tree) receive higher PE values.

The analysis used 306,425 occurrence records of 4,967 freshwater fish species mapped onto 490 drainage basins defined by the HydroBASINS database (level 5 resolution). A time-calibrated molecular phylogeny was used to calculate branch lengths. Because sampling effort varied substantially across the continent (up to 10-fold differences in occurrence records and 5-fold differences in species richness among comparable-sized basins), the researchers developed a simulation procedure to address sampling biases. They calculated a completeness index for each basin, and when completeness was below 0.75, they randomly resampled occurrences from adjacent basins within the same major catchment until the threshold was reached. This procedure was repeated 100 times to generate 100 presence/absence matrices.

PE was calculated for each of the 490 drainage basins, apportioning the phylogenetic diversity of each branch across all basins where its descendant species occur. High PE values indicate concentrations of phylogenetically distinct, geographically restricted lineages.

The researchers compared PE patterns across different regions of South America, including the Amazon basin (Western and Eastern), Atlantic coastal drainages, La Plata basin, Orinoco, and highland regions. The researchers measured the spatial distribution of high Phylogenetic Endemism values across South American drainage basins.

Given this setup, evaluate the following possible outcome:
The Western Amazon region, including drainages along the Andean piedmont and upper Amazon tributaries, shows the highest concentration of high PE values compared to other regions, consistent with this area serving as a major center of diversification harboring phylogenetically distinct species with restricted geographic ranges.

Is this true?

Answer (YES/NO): YES